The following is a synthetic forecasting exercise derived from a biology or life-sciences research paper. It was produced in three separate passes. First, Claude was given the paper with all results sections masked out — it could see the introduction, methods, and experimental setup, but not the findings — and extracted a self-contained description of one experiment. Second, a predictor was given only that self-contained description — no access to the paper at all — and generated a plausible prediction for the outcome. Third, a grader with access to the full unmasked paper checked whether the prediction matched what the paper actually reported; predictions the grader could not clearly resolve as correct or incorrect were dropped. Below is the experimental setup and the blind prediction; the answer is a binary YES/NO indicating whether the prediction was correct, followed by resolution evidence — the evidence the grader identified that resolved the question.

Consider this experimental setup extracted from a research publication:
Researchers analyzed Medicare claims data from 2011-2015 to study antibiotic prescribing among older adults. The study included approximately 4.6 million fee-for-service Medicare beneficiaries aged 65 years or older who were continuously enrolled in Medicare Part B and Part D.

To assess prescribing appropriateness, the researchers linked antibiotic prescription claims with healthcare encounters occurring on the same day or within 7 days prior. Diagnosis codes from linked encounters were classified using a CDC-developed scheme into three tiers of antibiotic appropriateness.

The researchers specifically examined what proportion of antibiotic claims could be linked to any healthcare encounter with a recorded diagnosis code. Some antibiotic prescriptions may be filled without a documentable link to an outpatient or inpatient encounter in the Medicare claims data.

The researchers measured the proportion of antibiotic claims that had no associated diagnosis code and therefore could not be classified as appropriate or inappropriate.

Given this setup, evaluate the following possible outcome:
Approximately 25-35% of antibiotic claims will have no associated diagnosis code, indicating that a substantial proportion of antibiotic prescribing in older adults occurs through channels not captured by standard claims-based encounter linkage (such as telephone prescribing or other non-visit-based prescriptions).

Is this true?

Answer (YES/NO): NO